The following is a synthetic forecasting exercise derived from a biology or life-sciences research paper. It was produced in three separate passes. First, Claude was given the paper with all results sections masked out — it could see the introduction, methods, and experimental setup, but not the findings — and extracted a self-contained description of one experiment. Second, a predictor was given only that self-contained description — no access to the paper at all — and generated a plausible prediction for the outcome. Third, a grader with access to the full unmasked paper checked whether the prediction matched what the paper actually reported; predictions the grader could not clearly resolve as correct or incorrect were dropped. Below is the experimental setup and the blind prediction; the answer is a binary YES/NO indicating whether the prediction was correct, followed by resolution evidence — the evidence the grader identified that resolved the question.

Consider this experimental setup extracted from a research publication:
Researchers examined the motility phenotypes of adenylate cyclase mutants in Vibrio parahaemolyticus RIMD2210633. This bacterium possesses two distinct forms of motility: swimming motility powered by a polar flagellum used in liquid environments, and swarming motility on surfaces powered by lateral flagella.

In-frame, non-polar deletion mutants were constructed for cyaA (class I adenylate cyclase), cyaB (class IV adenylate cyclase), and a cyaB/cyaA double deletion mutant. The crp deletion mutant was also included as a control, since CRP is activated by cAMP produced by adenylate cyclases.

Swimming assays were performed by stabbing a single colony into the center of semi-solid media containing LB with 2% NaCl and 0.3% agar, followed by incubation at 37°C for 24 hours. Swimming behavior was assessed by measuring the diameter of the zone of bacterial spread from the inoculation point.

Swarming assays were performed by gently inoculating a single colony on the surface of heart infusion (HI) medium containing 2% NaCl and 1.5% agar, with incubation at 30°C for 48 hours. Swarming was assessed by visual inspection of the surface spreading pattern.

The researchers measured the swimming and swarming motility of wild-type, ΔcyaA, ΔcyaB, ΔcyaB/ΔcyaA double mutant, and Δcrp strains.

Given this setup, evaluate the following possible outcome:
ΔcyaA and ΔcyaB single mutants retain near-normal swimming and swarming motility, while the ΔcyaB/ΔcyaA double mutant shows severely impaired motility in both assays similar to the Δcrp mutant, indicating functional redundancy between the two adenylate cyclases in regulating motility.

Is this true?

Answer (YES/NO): YES